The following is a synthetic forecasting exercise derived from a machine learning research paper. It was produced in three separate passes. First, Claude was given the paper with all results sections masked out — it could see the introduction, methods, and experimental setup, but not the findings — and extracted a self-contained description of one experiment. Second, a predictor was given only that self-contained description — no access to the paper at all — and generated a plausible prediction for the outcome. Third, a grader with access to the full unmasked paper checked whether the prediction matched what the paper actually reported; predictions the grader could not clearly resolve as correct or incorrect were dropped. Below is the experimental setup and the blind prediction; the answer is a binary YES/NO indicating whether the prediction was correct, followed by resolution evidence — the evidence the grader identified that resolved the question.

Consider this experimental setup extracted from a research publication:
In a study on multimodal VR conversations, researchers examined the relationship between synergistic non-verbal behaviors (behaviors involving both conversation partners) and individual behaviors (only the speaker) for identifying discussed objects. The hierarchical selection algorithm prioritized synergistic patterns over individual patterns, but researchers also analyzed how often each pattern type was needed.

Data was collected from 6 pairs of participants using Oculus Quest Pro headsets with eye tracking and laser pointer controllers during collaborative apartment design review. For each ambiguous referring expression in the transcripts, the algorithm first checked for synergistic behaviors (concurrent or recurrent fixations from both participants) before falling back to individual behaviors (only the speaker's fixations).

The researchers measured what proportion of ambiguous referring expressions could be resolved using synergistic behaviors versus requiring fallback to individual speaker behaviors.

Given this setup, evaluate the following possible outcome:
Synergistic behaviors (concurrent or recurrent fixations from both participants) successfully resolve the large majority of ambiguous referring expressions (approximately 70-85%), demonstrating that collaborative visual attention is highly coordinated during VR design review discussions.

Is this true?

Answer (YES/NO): NO